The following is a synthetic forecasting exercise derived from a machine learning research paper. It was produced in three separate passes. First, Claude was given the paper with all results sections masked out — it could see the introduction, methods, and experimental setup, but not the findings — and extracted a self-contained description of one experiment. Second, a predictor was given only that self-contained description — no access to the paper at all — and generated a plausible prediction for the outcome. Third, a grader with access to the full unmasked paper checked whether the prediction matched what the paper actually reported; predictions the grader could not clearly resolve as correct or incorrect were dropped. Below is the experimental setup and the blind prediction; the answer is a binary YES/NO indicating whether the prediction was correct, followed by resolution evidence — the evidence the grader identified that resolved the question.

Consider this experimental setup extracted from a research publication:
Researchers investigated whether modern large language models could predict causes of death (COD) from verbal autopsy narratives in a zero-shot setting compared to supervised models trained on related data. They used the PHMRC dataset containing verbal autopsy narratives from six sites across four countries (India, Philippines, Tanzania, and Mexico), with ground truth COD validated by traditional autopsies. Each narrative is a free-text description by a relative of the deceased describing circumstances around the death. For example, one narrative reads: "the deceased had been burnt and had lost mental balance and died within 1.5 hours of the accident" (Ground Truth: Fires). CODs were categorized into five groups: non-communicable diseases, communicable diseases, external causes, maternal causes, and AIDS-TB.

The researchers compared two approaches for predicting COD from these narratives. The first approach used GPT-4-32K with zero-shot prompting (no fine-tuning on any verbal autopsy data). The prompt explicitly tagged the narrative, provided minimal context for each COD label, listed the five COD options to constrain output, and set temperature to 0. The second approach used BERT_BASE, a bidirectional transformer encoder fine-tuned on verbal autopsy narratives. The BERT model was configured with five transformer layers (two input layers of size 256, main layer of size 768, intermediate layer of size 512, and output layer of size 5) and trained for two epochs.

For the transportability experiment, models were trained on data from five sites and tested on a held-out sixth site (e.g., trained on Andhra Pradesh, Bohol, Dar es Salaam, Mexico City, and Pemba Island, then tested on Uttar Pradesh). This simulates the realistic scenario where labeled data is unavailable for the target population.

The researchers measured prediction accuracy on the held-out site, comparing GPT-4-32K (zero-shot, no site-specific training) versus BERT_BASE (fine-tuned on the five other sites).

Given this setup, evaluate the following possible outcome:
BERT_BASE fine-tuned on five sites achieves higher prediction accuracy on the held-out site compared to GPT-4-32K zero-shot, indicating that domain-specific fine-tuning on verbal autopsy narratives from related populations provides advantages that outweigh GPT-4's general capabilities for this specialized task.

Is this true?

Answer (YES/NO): NO